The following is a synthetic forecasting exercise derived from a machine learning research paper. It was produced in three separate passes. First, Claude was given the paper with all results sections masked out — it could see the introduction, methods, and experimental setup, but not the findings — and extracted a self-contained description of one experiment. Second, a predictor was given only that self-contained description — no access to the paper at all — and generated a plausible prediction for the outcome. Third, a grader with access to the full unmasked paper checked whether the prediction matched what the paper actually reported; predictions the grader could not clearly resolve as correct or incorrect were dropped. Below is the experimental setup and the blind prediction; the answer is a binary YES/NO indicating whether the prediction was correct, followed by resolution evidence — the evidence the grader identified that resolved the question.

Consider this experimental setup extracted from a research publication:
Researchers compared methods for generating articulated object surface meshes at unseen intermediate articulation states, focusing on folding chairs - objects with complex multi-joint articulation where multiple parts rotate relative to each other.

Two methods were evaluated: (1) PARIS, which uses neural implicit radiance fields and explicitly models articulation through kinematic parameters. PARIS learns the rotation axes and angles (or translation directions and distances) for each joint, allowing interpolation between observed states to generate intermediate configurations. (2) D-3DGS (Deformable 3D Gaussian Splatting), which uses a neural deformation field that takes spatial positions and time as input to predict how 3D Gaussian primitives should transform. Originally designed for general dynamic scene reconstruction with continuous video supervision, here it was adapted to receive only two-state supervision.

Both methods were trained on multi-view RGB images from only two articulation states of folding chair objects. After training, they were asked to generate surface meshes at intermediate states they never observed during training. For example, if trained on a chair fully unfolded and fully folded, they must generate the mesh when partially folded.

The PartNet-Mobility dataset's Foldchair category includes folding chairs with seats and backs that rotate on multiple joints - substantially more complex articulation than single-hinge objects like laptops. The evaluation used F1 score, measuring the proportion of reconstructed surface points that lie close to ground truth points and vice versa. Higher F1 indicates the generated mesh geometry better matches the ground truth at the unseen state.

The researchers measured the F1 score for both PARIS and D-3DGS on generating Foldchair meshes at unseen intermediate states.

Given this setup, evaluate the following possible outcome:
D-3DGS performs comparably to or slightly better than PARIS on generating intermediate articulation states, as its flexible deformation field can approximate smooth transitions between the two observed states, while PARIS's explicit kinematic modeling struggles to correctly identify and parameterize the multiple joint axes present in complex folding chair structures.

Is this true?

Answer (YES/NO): NO